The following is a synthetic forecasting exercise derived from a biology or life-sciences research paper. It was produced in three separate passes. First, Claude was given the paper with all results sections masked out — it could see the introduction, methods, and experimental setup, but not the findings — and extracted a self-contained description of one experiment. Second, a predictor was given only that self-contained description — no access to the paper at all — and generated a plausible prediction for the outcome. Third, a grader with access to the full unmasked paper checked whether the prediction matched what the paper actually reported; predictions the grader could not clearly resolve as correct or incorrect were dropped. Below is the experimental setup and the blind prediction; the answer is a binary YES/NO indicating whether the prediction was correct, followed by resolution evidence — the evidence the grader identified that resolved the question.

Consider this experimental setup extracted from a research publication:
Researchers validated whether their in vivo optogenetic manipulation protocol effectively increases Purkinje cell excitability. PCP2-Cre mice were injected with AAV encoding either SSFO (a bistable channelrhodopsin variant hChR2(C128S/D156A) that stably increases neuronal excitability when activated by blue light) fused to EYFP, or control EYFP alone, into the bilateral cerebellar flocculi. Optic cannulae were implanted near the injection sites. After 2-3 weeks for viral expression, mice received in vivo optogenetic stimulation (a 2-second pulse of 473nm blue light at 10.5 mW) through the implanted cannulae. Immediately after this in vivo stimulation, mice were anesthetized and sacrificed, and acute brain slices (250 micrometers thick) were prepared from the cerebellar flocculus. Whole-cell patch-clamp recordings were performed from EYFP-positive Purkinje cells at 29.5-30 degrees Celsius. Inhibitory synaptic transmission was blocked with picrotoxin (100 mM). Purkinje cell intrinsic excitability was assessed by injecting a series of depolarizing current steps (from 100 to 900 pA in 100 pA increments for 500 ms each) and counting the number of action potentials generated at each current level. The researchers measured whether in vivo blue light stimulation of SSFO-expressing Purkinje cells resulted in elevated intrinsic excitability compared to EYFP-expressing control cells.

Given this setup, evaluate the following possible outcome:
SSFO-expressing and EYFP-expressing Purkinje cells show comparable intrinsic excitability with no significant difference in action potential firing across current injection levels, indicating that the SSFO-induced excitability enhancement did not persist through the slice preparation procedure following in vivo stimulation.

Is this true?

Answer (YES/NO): NO